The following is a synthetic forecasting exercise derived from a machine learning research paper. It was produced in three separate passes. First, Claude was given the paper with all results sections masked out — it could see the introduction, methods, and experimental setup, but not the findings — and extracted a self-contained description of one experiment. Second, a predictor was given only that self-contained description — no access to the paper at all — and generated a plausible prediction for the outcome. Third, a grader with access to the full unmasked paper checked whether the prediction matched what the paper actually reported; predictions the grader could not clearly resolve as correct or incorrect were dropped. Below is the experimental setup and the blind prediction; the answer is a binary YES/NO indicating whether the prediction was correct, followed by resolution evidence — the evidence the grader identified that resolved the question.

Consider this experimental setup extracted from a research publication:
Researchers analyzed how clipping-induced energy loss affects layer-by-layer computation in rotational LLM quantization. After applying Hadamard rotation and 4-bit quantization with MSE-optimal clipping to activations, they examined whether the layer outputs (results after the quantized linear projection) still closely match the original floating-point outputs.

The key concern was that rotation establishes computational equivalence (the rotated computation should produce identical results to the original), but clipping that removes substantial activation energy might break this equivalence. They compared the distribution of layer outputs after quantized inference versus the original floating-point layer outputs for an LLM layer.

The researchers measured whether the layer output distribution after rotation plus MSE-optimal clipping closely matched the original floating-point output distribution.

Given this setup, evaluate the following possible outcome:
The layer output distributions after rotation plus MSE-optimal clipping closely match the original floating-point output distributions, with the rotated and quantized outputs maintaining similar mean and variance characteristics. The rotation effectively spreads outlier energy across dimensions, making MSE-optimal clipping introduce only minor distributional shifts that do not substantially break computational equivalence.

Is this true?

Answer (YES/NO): NO